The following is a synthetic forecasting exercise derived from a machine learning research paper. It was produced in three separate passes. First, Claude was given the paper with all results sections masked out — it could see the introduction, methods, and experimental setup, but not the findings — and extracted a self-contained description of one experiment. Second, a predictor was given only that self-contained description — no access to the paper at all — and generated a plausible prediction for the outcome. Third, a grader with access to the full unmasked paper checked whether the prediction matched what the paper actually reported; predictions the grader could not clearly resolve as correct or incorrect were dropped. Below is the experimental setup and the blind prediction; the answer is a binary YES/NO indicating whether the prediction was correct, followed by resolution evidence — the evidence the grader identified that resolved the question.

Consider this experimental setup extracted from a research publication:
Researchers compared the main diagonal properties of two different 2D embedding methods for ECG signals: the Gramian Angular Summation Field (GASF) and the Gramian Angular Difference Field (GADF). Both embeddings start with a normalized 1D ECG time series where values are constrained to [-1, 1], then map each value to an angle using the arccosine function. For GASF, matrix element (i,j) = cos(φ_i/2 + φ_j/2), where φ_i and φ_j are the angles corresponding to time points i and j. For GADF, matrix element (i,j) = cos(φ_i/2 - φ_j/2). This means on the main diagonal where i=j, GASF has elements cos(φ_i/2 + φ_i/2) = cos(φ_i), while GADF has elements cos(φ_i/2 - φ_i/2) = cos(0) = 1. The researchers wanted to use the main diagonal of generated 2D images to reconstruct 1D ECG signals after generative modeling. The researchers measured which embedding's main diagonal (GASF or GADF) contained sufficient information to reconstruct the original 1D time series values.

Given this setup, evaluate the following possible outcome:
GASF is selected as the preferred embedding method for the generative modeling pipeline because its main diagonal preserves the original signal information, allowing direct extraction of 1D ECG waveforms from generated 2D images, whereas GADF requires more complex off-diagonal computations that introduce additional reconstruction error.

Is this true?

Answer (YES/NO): NO